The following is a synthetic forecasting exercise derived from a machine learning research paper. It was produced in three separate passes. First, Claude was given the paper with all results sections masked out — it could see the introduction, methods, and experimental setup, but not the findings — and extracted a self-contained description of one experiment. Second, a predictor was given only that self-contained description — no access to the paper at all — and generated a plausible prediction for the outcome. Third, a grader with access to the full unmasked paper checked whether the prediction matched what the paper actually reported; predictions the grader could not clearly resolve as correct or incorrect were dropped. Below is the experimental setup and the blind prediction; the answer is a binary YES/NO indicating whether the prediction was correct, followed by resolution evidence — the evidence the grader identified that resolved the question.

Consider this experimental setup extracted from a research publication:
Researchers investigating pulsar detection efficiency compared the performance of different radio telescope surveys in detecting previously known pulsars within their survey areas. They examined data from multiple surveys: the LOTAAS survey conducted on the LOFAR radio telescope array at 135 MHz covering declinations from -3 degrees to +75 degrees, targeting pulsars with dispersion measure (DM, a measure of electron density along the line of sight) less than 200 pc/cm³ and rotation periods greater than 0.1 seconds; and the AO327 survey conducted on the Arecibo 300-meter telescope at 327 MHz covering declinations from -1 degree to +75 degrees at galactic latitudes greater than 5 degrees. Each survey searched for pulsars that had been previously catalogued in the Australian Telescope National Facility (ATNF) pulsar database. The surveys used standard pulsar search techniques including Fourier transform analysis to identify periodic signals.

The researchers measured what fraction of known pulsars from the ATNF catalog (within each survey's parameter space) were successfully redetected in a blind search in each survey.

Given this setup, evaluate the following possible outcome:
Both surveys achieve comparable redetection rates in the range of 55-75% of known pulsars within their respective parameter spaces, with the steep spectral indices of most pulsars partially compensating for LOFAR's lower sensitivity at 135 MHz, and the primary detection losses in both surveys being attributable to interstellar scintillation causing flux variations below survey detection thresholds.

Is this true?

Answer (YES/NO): NO